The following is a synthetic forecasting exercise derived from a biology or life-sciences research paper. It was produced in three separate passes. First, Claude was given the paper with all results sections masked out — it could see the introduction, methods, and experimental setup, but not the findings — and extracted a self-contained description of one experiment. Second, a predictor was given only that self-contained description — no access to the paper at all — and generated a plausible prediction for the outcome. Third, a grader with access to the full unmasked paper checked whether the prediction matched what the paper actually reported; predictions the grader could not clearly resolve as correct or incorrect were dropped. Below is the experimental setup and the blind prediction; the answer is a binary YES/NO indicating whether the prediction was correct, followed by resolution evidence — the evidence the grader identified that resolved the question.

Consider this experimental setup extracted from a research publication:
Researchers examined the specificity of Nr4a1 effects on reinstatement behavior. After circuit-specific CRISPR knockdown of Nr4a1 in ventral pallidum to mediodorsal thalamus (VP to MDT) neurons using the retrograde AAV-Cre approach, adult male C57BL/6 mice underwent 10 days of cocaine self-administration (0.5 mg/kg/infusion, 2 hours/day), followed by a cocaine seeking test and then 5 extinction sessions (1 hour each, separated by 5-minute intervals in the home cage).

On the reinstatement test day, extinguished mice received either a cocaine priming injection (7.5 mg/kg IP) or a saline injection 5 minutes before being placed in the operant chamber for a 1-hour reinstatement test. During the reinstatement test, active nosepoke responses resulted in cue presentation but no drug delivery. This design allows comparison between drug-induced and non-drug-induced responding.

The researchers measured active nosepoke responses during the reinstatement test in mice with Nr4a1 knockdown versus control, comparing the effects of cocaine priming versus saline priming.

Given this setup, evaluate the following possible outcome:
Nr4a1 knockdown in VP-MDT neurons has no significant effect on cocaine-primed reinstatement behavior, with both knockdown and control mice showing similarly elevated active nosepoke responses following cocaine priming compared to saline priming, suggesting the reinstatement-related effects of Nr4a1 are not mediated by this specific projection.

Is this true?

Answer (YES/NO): NO